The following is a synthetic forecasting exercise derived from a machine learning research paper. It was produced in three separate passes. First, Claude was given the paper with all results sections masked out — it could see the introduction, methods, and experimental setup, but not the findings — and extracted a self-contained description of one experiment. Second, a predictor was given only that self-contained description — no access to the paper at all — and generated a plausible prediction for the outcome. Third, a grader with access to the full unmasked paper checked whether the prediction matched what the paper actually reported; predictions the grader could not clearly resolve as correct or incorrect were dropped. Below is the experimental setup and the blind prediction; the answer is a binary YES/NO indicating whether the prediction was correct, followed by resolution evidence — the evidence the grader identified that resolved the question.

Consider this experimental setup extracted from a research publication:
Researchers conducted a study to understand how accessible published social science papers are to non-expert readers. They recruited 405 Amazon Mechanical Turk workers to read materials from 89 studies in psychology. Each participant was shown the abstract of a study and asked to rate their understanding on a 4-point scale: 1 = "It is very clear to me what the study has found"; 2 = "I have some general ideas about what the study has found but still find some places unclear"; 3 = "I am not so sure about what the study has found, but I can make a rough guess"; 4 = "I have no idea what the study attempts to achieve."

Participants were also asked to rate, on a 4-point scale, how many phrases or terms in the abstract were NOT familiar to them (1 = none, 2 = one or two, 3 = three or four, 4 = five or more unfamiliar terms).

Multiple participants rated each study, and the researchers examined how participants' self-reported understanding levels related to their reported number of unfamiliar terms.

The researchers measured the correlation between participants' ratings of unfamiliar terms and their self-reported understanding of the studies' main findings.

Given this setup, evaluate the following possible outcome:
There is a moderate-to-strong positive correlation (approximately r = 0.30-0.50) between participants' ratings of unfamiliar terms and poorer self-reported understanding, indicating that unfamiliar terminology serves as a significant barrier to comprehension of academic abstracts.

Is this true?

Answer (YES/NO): YES